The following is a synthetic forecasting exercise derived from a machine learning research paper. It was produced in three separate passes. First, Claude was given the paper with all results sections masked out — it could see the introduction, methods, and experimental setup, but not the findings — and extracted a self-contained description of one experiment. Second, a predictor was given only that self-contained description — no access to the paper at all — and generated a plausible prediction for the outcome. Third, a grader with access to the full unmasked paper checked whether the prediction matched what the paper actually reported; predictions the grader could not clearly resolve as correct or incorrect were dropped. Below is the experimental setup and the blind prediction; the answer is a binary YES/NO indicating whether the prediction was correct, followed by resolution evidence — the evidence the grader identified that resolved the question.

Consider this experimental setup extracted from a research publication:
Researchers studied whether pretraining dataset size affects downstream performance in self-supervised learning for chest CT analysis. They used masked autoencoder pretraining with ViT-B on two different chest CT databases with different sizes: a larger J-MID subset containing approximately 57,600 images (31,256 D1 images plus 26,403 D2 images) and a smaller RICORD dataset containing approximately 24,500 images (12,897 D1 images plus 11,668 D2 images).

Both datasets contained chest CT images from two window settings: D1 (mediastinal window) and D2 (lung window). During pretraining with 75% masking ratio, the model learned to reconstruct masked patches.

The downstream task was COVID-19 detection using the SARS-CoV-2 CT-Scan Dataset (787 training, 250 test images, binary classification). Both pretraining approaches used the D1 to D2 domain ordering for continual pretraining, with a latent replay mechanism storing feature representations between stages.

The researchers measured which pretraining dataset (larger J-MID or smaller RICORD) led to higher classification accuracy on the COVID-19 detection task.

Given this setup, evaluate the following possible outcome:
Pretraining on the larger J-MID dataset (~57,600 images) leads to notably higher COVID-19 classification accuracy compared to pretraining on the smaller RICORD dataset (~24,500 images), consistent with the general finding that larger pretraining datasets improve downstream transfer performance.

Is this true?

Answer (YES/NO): YES